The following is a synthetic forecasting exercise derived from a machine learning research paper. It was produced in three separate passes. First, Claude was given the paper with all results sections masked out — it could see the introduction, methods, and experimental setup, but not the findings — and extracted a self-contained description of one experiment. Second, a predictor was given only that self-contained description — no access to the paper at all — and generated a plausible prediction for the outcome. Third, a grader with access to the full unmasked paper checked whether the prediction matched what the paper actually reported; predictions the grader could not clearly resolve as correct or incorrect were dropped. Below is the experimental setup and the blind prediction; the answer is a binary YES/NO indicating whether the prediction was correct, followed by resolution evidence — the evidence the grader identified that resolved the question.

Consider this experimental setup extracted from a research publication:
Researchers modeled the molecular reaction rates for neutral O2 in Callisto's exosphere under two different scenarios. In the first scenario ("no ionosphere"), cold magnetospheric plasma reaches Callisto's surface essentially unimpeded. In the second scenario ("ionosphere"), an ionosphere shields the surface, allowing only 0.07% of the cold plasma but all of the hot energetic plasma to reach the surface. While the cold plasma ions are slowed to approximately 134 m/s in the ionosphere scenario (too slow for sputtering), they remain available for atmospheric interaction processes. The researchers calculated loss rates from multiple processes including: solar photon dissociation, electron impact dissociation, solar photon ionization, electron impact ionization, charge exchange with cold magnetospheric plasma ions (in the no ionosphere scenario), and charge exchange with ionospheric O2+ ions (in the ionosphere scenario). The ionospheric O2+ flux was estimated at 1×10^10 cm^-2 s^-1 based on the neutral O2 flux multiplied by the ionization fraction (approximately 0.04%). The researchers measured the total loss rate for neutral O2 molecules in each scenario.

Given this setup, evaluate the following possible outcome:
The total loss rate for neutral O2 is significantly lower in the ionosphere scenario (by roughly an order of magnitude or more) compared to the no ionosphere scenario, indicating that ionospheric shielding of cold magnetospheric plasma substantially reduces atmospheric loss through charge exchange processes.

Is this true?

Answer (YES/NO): NO